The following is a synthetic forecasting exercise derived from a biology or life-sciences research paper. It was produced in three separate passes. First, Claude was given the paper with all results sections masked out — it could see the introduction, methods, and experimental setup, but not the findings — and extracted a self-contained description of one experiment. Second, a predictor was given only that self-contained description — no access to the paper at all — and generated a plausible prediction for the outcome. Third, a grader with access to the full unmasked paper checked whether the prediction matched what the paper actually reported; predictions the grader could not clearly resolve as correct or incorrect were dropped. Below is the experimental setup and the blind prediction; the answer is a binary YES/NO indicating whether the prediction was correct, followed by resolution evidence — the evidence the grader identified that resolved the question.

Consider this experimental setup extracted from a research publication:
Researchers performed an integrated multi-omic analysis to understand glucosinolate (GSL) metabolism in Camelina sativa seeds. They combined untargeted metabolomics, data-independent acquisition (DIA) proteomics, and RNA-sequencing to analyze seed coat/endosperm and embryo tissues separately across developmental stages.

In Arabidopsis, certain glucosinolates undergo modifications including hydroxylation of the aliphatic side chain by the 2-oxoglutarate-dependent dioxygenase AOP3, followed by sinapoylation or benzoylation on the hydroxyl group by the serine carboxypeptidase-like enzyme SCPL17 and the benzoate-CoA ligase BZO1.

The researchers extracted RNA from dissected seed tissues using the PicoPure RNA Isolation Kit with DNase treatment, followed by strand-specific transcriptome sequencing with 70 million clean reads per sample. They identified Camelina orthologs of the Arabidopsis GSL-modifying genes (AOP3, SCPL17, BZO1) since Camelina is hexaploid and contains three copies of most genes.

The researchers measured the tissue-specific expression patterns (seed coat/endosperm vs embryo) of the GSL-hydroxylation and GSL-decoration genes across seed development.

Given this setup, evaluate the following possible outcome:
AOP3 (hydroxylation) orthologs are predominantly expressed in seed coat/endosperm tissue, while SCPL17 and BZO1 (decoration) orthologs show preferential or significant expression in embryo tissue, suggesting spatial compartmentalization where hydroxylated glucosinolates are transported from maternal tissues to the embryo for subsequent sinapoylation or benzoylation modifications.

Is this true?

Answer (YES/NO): NO